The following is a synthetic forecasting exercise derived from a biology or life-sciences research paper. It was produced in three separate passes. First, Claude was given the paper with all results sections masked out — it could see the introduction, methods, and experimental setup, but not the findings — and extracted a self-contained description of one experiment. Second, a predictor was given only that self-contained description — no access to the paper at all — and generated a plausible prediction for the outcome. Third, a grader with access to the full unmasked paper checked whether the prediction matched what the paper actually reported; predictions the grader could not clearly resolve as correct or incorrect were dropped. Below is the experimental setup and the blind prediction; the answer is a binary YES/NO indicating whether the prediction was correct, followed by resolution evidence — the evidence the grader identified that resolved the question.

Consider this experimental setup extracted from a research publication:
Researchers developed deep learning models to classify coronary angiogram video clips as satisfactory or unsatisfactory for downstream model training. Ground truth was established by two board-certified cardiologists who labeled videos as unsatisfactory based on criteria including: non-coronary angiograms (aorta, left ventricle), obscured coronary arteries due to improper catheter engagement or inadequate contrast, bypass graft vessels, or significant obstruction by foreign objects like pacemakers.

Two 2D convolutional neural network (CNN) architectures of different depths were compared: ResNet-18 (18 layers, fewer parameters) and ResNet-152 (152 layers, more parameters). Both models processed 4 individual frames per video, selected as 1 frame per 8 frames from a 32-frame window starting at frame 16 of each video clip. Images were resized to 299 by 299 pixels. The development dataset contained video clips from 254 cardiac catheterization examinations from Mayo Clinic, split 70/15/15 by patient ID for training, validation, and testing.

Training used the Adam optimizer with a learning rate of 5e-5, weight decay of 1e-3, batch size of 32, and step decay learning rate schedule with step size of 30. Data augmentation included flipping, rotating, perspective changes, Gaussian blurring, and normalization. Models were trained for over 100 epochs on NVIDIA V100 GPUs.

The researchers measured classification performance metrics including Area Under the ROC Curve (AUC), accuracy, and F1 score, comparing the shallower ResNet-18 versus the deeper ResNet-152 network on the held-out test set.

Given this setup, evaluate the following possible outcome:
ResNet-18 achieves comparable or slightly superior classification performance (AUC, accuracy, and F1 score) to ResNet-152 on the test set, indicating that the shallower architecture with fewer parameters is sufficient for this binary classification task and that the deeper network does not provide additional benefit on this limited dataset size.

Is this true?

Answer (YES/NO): NO